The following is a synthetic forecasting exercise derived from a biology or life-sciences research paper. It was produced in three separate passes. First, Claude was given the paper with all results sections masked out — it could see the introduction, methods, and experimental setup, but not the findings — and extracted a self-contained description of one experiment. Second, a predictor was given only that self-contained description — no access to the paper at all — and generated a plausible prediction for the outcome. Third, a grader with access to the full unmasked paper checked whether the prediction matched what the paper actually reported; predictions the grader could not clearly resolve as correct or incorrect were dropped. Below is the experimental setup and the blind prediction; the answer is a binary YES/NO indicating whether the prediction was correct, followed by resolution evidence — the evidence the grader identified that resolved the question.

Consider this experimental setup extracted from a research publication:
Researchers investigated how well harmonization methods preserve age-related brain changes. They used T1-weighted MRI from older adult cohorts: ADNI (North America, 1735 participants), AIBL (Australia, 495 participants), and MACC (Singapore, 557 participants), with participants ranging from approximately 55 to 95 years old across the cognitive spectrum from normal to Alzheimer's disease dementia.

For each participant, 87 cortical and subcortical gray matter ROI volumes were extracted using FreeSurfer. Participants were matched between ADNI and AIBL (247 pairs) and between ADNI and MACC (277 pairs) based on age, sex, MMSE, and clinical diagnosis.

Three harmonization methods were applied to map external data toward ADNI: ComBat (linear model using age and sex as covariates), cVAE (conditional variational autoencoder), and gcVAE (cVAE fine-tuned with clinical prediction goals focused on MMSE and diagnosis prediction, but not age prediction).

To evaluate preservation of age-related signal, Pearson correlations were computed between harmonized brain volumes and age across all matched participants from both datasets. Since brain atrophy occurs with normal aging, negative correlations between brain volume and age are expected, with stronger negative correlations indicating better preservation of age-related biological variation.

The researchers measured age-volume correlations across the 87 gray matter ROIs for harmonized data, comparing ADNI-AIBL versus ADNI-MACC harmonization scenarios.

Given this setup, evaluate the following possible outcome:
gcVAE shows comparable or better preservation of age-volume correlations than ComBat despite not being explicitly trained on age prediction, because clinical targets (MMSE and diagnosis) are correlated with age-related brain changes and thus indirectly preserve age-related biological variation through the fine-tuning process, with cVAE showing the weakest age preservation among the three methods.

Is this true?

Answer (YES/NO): NO